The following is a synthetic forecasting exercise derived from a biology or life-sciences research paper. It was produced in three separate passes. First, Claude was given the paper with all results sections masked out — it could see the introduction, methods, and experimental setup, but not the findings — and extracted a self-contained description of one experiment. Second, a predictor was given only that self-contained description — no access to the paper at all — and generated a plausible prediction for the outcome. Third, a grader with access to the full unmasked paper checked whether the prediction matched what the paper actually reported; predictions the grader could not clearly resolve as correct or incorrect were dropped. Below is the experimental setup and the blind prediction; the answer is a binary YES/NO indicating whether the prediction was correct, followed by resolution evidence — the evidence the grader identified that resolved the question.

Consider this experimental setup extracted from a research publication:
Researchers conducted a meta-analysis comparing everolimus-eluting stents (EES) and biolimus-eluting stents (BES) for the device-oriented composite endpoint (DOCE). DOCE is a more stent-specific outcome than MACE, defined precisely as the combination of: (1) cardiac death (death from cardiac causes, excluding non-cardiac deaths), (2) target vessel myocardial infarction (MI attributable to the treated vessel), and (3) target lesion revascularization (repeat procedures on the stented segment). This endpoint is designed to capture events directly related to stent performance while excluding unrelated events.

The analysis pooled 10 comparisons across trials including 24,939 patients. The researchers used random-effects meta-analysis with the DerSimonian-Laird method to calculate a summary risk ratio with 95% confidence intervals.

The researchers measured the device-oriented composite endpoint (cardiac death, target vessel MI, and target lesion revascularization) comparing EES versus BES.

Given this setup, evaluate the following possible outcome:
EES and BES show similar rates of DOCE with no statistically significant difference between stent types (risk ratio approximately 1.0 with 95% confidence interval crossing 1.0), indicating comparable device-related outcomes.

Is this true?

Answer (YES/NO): YES